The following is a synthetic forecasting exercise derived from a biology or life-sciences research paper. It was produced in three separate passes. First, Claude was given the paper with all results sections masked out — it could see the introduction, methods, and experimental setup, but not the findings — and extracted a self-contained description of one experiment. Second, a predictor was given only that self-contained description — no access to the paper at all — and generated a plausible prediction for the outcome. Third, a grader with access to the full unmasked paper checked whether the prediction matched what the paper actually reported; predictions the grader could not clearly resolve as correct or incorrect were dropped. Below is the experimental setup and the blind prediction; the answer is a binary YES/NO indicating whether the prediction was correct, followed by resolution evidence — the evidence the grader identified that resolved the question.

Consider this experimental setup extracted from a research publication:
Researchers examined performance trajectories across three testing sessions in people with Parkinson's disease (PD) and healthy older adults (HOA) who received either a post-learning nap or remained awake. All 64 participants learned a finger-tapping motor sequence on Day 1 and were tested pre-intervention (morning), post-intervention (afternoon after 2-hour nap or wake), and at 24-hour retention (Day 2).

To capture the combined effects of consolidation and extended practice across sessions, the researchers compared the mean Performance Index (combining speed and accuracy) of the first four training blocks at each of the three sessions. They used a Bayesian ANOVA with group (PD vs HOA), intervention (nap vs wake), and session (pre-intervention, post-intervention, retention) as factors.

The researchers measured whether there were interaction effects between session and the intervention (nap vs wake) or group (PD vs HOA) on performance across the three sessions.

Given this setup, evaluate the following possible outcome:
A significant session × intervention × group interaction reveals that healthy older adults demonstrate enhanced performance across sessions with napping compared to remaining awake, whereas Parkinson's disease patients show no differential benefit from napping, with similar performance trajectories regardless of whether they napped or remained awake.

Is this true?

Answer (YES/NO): NO